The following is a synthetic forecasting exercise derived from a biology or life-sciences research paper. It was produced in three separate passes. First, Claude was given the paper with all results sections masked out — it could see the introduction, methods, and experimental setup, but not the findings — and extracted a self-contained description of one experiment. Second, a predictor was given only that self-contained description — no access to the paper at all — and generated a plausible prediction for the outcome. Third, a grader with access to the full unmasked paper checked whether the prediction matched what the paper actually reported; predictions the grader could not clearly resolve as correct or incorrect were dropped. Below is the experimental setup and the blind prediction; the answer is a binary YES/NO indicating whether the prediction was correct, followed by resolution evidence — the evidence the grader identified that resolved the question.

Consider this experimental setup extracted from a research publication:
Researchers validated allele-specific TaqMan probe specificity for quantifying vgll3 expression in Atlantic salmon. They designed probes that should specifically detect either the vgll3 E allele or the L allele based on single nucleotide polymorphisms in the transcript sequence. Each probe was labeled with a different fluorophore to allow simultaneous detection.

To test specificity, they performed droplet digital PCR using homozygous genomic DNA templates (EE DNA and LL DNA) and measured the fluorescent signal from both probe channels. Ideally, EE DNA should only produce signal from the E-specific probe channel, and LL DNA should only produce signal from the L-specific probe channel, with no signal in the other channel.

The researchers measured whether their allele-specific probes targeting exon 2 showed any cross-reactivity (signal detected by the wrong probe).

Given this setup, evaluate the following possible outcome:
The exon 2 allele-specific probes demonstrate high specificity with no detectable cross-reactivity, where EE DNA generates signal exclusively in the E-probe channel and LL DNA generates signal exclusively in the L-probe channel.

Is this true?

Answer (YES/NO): NO